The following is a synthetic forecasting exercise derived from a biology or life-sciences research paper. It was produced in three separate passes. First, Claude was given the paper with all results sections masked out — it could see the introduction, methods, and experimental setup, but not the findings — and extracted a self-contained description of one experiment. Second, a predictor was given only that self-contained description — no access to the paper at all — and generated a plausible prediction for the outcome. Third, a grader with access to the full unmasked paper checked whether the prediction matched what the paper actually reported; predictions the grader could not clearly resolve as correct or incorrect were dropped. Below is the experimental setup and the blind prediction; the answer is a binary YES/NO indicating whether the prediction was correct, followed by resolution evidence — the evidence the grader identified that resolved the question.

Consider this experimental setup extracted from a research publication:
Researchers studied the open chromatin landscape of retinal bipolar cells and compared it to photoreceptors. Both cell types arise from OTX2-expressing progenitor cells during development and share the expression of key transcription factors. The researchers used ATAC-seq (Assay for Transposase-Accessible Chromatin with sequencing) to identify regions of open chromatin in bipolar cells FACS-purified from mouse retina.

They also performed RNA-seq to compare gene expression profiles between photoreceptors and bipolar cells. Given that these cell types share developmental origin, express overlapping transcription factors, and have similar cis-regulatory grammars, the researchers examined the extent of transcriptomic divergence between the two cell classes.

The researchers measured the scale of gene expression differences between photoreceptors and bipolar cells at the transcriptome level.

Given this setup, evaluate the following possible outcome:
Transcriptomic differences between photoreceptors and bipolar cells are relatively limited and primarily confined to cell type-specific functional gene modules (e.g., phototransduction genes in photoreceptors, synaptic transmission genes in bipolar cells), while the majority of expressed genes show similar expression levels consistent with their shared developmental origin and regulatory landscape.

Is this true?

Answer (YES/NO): NO